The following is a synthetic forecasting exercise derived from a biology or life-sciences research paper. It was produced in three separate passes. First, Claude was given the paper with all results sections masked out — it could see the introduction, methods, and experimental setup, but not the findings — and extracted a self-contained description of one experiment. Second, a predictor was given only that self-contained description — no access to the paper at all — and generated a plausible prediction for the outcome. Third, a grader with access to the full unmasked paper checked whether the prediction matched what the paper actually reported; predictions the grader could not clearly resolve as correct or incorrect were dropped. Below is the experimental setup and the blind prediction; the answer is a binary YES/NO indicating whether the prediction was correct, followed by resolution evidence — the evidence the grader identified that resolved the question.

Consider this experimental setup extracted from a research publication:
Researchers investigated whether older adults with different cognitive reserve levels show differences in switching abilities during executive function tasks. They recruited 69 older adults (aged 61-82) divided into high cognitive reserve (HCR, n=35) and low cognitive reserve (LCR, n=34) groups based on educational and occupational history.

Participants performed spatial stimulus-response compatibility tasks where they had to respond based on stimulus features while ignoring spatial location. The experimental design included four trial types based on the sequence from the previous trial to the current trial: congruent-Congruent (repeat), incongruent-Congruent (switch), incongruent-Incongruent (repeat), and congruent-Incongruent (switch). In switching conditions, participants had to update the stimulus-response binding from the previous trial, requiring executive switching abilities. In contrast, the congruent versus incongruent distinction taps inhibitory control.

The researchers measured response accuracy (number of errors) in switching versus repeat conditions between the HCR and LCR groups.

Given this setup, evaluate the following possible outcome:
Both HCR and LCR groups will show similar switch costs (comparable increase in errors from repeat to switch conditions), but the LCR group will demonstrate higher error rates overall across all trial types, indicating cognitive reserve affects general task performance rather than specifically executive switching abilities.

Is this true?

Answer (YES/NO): NO